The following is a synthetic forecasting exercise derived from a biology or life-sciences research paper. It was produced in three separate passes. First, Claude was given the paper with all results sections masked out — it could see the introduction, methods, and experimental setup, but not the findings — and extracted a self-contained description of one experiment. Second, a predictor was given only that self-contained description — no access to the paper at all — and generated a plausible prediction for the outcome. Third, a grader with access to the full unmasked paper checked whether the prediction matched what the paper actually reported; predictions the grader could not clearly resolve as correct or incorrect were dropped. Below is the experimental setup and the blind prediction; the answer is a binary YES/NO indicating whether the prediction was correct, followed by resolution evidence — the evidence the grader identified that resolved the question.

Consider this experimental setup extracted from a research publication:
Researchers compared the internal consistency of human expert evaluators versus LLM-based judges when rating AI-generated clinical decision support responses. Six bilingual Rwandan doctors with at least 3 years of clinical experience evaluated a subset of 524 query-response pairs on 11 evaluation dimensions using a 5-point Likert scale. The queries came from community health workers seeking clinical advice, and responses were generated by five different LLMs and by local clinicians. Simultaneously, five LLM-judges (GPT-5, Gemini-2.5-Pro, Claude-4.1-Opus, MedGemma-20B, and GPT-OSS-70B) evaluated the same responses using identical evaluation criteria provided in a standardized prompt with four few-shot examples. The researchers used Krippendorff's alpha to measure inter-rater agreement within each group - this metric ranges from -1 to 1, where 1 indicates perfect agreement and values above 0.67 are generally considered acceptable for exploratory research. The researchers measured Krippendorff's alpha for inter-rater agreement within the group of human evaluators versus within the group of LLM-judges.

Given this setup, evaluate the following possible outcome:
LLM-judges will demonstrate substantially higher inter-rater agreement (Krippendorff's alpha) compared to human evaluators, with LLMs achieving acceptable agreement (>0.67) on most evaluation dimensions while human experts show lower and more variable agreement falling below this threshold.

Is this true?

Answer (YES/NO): NO